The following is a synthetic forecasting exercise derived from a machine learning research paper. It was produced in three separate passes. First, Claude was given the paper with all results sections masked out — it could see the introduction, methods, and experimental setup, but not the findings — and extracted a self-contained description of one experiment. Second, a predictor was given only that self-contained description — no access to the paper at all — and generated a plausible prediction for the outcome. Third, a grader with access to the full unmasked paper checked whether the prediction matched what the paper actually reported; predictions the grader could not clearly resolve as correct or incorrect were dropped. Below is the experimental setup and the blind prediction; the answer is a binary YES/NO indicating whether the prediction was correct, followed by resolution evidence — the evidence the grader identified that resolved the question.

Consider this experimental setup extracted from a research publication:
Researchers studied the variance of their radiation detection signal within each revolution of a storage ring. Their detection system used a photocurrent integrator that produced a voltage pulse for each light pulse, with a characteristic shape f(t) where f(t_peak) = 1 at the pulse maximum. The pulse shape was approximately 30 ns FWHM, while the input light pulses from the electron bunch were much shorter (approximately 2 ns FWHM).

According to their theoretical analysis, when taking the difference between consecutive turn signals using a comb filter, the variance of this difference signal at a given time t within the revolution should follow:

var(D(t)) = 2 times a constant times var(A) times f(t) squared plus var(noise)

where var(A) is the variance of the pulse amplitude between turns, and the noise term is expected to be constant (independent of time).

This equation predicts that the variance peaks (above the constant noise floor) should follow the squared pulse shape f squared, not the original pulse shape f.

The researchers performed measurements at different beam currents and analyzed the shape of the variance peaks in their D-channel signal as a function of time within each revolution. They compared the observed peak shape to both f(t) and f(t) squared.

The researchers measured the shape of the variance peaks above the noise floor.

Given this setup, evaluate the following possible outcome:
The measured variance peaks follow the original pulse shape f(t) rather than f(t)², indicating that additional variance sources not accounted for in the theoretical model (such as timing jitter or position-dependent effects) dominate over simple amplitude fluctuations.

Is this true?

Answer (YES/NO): NO